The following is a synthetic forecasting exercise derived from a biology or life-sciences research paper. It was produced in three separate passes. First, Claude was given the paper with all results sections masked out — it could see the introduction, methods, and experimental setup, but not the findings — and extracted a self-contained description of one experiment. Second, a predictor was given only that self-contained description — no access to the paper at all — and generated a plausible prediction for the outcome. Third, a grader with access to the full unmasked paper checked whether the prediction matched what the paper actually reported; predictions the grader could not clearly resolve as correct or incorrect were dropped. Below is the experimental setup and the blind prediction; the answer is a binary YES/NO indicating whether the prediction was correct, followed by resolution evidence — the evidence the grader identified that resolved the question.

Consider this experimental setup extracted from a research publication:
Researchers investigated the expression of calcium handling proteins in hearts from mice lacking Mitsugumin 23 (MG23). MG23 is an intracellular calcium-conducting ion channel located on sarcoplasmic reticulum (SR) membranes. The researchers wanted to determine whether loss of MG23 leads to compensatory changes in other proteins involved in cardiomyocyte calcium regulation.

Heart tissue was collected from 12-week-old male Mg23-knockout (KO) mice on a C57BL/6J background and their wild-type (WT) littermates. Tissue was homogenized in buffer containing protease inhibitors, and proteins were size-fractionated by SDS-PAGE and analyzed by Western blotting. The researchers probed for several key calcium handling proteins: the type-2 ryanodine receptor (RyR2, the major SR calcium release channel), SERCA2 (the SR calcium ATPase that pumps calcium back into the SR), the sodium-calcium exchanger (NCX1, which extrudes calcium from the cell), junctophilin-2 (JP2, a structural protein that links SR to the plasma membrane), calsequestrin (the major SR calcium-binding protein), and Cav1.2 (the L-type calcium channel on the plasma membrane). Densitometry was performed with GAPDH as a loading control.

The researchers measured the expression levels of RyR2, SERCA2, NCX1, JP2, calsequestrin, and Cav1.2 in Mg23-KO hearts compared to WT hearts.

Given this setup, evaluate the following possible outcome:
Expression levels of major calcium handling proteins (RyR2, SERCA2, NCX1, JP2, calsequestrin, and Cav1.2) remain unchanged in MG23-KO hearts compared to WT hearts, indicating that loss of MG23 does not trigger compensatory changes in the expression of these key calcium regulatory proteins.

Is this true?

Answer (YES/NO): YES